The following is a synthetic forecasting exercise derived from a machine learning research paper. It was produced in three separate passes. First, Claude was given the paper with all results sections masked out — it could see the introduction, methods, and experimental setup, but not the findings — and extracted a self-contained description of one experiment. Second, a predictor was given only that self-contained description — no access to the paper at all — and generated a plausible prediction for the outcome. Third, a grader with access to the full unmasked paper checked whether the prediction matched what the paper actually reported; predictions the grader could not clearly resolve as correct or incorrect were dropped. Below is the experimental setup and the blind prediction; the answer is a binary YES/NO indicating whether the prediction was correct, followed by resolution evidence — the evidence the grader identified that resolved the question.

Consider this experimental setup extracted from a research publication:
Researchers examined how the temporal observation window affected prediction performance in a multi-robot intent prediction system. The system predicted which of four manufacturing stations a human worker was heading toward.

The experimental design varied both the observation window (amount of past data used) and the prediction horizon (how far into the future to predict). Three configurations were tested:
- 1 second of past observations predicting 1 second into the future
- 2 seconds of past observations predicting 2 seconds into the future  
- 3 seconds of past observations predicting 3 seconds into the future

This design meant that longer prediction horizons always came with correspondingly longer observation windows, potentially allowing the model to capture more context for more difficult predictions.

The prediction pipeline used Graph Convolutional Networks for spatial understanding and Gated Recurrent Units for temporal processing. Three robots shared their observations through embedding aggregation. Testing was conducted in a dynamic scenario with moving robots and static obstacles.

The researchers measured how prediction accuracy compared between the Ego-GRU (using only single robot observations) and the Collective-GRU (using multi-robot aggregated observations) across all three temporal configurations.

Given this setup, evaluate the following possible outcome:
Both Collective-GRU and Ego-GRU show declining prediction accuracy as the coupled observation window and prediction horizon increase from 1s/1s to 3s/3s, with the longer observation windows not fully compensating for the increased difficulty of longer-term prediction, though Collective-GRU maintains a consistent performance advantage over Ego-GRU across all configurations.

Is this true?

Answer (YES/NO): NO